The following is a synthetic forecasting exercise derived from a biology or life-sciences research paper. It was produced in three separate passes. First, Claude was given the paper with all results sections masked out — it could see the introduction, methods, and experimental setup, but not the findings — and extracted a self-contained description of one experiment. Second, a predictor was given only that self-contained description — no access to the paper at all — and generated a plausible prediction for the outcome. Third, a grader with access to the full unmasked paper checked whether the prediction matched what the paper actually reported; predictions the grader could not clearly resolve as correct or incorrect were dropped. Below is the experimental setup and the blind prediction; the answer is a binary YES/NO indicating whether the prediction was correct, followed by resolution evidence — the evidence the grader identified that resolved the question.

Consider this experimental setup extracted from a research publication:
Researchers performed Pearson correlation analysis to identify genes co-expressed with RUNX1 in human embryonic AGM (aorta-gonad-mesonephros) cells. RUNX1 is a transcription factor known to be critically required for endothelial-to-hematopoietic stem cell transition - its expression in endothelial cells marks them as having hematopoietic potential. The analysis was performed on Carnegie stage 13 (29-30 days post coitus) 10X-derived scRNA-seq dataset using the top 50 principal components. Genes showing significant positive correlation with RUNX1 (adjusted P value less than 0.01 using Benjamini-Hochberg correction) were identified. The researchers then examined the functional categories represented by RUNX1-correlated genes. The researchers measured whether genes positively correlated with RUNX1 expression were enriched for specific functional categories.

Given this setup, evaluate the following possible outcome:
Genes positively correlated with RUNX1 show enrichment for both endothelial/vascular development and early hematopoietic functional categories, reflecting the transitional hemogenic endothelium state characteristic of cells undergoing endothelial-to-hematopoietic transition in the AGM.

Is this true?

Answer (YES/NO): NO